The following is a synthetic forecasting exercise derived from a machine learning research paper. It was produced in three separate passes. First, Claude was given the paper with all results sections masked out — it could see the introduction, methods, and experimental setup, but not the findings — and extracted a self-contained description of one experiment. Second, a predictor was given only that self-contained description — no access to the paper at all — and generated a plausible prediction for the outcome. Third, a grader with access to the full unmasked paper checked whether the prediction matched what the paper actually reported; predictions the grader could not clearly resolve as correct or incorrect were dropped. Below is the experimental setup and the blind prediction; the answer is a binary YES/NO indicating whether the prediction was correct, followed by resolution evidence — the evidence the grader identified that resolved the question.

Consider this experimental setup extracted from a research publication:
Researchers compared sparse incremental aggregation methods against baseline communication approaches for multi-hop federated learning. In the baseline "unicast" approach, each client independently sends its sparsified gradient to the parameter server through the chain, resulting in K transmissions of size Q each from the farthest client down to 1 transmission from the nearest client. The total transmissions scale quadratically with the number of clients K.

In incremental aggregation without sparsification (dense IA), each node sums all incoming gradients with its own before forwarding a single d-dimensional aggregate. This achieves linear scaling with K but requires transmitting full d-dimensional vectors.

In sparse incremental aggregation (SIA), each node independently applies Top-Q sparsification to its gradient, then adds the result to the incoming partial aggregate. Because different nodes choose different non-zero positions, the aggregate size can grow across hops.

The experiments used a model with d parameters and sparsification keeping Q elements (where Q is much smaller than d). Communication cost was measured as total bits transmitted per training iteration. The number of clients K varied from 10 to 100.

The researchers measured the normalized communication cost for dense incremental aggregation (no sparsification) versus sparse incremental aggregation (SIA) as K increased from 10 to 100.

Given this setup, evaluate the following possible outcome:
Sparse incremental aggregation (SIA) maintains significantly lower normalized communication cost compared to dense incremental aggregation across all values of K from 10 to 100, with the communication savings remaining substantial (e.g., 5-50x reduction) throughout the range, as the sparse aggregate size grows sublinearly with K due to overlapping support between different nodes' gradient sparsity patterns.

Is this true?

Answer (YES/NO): NO